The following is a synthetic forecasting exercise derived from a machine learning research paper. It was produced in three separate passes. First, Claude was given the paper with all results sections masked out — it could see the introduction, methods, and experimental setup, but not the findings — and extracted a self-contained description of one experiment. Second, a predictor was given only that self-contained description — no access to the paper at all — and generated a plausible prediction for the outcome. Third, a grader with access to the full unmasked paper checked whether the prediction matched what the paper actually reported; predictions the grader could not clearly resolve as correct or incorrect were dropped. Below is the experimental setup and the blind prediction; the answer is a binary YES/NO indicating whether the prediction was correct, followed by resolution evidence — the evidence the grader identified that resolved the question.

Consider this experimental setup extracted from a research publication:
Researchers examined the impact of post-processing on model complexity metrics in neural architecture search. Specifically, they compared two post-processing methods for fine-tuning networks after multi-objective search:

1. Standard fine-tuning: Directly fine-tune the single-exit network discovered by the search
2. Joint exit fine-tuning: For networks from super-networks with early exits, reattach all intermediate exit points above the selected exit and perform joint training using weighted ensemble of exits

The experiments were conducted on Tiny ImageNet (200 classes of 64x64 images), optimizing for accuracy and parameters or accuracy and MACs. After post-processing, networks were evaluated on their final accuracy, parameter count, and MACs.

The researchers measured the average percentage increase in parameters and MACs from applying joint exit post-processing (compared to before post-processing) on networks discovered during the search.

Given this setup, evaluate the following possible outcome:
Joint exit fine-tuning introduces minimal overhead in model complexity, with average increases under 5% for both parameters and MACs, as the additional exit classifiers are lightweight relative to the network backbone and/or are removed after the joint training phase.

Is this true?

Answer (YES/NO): NO